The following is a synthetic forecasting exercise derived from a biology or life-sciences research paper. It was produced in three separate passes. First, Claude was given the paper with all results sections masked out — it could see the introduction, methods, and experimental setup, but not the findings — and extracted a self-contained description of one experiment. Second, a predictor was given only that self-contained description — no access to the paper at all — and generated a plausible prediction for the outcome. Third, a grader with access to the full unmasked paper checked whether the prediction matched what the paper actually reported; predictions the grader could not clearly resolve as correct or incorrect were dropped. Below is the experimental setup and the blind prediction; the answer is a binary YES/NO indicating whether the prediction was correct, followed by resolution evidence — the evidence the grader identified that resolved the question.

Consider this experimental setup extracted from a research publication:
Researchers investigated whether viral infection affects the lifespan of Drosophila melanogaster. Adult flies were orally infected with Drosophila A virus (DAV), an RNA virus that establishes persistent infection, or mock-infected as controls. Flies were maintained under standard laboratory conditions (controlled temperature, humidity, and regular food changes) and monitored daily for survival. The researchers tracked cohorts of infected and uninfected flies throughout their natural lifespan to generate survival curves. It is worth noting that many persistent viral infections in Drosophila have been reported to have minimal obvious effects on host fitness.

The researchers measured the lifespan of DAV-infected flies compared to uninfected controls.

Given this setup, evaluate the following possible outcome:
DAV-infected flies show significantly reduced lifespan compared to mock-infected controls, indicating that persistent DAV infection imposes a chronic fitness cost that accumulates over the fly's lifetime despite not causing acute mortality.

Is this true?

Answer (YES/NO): YES